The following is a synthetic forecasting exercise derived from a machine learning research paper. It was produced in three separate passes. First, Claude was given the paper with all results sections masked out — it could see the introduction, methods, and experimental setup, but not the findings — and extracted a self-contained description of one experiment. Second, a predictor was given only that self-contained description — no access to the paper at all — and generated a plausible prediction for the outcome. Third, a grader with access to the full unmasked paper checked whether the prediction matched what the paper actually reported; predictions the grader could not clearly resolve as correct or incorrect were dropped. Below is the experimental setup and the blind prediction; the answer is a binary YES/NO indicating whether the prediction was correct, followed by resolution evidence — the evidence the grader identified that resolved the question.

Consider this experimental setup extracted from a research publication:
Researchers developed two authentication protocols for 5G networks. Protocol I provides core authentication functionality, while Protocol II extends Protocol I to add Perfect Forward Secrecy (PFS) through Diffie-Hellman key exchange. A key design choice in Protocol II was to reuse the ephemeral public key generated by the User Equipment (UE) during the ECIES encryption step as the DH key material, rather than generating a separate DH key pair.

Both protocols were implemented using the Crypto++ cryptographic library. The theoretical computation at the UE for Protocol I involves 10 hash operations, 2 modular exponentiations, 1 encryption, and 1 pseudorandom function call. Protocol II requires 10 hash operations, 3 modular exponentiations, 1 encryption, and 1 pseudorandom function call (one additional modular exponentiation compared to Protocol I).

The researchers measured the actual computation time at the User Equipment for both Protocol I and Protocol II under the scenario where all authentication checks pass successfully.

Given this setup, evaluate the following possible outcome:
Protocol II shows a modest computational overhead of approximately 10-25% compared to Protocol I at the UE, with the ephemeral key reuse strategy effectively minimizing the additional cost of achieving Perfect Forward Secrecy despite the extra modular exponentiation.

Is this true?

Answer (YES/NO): NO